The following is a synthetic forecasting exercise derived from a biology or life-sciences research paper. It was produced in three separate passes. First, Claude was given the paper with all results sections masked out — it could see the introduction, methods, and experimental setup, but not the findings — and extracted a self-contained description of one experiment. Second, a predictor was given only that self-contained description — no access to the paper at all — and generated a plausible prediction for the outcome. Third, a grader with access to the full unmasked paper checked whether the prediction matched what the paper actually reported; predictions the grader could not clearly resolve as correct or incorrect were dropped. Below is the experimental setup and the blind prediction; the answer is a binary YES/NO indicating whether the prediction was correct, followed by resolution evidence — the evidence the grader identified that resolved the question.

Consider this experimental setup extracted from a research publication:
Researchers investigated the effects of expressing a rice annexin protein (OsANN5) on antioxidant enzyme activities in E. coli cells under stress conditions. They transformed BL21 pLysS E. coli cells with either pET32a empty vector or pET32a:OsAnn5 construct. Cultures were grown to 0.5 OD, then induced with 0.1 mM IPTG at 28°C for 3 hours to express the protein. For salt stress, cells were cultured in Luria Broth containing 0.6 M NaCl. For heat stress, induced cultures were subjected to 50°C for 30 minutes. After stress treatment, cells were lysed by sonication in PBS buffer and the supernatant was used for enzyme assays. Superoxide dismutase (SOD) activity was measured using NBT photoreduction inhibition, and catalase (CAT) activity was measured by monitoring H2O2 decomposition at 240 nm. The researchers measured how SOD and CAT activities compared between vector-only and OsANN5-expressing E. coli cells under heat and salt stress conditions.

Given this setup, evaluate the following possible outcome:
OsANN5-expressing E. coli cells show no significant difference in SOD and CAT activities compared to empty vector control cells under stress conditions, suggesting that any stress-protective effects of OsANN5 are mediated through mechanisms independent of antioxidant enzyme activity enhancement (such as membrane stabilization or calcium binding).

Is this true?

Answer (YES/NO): NO